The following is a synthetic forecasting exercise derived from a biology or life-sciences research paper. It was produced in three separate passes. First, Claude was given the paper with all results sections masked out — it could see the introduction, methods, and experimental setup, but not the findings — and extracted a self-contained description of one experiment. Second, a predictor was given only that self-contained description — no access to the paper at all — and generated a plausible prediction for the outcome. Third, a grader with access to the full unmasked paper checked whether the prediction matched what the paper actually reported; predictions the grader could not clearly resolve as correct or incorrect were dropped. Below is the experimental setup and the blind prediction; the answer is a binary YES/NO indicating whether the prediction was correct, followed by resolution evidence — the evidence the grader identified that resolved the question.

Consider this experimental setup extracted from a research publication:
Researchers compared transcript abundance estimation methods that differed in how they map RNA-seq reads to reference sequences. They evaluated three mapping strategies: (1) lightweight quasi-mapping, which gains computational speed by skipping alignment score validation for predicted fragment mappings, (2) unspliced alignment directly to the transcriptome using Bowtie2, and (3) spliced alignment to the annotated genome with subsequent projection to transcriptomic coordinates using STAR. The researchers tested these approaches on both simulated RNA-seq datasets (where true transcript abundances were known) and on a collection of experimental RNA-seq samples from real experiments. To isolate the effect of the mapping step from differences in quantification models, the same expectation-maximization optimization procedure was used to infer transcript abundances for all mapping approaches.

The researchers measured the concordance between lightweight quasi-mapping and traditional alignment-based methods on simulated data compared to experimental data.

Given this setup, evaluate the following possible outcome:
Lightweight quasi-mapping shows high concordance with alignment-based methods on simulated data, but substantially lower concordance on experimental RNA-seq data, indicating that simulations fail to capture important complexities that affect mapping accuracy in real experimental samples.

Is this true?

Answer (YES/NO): YES